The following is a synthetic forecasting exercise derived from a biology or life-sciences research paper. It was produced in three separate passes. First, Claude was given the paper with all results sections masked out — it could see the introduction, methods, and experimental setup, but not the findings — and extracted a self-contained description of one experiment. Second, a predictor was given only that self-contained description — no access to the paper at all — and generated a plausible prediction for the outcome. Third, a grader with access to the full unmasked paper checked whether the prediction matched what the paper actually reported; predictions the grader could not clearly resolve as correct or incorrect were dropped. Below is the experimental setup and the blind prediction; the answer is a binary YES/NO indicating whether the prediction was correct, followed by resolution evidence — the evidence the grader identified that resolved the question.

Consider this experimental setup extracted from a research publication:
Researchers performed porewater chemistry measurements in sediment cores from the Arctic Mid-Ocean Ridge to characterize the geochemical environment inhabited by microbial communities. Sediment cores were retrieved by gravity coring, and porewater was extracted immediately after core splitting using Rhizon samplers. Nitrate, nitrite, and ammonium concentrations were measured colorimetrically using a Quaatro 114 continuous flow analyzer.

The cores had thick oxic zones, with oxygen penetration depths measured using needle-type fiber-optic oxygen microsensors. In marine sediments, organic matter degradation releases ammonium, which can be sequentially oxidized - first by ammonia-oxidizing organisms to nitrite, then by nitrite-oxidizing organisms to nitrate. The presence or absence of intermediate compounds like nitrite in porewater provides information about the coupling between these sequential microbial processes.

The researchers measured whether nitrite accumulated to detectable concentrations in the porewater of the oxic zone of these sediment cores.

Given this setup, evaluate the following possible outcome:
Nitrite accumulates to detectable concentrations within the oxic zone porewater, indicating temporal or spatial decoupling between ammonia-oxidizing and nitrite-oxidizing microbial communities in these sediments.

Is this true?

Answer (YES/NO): NO